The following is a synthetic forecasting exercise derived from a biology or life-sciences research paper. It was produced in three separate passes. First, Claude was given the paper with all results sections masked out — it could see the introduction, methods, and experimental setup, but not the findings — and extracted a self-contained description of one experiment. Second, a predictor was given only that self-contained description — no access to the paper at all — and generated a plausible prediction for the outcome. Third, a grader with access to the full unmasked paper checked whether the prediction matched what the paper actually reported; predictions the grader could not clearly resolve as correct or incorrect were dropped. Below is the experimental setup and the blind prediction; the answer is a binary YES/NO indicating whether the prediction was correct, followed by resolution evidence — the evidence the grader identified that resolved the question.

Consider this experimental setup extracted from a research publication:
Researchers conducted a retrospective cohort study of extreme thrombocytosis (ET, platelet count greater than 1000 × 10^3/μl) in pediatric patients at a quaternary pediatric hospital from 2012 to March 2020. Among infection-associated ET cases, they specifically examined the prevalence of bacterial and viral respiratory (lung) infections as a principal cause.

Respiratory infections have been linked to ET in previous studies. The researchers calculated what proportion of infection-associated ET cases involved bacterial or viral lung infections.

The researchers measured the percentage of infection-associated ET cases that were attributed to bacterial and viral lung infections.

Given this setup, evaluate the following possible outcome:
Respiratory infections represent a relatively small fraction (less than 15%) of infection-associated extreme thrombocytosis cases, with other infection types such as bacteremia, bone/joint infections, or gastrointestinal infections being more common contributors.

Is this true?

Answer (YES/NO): NO